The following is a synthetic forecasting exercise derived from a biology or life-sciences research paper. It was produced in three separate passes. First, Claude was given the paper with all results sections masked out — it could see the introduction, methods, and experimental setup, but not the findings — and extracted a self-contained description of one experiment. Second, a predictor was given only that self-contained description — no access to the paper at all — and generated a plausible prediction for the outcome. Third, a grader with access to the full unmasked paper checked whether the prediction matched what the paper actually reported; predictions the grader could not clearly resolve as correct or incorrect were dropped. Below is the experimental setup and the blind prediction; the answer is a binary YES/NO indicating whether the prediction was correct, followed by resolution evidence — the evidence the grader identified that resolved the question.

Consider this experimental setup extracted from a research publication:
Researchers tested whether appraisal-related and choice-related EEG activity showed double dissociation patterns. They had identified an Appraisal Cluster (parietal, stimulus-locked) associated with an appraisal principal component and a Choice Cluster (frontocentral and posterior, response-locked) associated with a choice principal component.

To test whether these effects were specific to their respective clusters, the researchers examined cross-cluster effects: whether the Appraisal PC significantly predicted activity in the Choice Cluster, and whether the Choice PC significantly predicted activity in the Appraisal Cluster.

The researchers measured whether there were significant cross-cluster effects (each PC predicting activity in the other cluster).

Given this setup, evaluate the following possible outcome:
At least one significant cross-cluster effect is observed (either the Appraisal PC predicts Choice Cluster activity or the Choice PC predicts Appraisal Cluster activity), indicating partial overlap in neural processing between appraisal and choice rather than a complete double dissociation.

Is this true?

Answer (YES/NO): NO